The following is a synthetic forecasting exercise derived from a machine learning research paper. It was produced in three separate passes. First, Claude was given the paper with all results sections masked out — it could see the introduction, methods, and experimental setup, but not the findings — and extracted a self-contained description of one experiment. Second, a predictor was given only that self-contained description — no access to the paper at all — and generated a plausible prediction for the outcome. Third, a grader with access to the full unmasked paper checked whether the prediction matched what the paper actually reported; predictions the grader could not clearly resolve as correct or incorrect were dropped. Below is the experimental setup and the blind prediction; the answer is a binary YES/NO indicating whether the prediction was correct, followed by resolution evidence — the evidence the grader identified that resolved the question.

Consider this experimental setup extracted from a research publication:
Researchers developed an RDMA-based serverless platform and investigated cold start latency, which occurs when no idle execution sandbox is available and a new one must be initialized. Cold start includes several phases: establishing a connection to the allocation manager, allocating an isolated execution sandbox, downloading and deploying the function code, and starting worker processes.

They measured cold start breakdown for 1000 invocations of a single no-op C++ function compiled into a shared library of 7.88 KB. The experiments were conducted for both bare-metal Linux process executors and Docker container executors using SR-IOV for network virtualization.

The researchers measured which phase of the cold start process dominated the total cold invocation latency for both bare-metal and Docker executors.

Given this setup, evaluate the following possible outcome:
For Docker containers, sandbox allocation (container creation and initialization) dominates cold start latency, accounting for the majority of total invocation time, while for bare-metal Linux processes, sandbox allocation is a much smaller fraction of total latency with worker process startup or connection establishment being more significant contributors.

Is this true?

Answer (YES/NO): NO